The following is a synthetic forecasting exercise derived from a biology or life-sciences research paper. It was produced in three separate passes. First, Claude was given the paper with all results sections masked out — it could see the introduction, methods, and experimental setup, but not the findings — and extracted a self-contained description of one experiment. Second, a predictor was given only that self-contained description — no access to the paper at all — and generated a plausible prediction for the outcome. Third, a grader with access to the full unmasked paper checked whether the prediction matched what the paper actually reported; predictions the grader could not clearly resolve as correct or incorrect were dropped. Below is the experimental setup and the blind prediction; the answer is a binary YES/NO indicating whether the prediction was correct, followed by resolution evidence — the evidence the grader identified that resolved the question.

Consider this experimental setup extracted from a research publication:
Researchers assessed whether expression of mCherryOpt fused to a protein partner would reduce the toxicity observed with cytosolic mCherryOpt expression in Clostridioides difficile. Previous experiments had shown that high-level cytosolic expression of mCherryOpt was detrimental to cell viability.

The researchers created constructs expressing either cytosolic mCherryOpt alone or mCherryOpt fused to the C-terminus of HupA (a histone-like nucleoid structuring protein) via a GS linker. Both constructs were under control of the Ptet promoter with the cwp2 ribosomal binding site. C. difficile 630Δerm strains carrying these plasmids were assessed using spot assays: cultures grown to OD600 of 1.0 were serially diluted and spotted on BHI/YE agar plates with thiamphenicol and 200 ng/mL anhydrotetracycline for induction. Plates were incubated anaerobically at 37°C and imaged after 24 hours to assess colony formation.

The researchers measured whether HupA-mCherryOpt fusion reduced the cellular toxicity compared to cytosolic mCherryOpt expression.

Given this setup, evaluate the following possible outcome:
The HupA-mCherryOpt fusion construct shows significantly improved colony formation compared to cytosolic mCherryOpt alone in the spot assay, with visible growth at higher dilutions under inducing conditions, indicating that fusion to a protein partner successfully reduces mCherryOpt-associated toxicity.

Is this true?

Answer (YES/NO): NO